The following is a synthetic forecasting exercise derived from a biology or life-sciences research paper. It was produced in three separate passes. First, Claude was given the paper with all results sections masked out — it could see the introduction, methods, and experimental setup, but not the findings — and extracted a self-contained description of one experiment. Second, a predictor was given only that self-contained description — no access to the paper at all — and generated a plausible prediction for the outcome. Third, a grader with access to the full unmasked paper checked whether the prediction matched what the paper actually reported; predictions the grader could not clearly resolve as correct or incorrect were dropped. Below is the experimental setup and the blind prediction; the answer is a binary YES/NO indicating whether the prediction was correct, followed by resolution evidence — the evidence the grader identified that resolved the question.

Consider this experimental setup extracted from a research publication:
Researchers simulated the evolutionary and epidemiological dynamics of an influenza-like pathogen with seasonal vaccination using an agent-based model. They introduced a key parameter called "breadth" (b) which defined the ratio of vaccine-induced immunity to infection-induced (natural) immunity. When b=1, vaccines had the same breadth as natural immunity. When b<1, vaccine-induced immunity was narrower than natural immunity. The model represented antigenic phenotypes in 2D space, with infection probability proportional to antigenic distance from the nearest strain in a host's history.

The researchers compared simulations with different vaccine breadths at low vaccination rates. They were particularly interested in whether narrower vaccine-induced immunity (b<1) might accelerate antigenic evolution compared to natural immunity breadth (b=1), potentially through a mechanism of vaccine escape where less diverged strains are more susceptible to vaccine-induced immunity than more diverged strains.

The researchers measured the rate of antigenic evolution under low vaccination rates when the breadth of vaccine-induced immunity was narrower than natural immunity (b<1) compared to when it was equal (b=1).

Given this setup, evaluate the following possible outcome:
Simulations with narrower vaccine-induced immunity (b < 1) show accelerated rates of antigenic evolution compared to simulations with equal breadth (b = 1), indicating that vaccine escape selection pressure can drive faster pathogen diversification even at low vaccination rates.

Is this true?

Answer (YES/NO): YES